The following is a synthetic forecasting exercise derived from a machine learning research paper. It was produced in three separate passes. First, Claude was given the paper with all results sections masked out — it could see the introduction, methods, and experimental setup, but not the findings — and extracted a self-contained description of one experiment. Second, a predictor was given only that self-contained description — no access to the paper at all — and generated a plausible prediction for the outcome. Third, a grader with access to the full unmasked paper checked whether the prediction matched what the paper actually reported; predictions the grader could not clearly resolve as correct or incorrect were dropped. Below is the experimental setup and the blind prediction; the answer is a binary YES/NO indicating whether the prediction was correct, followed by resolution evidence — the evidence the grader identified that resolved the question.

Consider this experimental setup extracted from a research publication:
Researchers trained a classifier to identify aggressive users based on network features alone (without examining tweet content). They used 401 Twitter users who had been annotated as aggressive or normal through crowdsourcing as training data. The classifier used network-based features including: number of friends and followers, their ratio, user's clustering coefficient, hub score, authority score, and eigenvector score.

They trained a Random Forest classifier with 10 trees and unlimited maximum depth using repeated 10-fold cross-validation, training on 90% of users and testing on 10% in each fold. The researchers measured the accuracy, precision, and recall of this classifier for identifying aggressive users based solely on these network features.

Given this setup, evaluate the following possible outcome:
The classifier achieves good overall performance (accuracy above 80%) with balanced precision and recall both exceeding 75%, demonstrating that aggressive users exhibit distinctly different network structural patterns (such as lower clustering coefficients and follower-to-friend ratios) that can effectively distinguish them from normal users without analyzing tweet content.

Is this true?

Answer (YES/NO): YES